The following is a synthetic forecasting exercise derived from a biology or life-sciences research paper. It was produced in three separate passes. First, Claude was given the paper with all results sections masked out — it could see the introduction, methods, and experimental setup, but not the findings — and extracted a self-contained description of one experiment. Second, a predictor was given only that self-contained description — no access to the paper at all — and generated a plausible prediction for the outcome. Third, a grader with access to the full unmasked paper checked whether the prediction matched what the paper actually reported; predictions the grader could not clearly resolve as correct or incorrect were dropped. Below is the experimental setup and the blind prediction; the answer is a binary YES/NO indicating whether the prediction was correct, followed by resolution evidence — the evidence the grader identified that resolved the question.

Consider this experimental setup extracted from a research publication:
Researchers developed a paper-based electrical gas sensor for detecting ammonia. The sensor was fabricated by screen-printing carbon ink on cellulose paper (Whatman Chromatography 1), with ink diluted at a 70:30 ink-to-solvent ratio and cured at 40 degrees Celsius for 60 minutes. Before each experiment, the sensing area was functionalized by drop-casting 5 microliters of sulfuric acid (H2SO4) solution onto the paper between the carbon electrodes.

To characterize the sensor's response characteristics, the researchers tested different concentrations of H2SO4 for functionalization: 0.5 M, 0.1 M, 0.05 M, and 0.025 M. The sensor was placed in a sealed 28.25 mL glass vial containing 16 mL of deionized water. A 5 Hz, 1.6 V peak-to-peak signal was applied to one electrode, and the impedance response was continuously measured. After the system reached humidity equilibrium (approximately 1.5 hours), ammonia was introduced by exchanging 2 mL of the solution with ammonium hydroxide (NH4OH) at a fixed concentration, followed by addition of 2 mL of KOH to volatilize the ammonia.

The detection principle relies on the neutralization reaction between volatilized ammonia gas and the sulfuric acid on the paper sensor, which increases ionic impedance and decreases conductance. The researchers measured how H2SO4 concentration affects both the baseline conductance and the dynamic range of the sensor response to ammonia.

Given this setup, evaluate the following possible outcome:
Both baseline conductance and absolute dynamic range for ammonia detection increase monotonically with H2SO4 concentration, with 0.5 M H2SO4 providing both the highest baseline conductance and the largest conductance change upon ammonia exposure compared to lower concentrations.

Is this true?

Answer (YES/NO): NO